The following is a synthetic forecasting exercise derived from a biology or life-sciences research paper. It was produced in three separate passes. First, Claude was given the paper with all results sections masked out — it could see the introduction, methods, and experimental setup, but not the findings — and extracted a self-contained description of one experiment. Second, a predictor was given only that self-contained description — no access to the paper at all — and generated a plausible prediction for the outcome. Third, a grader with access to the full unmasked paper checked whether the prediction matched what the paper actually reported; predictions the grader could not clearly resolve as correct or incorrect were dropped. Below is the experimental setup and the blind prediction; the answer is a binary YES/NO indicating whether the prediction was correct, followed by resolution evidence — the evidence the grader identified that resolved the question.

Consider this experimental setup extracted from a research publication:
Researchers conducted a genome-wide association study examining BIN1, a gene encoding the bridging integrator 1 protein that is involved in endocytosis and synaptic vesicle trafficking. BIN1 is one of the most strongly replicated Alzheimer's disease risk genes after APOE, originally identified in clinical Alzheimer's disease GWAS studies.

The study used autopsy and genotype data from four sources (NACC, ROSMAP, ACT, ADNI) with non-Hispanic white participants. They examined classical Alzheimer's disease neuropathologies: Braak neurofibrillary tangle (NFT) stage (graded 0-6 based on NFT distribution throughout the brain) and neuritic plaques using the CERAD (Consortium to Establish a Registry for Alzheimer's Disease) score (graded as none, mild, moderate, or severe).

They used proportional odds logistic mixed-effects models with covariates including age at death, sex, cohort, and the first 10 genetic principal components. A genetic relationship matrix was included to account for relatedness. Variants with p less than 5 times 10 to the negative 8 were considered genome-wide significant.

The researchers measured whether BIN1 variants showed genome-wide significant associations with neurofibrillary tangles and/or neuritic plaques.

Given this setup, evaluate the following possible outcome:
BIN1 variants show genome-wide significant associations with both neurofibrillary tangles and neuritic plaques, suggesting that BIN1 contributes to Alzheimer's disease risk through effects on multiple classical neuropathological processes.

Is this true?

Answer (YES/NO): NO